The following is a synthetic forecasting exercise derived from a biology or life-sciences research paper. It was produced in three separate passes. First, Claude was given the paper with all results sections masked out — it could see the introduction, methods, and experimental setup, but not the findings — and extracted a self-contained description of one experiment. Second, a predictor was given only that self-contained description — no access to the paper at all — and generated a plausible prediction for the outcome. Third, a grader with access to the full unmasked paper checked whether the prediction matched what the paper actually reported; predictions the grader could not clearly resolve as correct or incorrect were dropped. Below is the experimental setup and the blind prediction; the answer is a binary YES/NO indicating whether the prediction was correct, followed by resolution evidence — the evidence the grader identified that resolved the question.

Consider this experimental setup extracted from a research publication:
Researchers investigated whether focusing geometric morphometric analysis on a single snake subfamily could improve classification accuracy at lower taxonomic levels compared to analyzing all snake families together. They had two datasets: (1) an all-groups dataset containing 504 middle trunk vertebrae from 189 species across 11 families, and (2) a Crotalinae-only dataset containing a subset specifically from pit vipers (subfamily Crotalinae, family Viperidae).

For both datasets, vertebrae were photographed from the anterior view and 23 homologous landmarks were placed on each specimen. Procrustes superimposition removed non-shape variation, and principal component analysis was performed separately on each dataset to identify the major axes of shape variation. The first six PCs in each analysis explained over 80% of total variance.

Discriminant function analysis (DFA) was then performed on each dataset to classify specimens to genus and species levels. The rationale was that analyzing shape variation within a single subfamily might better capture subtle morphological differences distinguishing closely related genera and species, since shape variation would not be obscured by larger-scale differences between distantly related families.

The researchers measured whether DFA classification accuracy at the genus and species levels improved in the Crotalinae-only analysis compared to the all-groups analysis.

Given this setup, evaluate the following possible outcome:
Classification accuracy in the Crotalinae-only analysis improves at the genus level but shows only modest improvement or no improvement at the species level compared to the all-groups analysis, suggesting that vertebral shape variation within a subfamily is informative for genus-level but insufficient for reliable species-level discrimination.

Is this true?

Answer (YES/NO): YES